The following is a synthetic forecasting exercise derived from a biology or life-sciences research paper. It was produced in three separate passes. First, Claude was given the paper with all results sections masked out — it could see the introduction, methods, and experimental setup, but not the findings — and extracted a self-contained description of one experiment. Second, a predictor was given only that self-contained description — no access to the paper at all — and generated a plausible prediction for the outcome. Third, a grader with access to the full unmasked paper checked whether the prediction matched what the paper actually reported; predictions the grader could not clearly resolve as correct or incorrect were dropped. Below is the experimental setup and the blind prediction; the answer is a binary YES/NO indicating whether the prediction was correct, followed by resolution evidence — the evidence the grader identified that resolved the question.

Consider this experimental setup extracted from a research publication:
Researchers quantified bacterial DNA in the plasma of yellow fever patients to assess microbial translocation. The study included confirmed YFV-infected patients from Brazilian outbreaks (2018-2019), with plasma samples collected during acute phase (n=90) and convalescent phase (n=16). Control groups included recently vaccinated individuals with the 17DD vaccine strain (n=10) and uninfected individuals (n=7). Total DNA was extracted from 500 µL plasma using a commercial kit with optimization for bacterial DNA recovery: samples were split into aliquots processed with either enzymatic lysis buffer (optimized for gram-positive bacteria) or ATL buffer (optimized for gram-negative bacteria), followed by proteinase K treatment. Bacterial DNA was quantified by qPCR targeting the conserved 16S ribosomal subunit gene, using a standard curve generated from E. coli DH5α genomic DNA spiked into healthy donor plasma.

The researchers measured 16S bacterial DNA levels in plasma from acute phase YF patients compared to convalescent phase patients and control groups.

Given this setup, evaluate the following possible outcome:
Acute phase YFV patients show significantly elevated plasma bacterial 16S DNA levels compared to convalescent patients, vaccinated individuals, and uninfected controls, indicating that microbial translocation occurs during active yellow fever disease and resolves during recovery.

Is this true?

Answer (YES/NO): NO